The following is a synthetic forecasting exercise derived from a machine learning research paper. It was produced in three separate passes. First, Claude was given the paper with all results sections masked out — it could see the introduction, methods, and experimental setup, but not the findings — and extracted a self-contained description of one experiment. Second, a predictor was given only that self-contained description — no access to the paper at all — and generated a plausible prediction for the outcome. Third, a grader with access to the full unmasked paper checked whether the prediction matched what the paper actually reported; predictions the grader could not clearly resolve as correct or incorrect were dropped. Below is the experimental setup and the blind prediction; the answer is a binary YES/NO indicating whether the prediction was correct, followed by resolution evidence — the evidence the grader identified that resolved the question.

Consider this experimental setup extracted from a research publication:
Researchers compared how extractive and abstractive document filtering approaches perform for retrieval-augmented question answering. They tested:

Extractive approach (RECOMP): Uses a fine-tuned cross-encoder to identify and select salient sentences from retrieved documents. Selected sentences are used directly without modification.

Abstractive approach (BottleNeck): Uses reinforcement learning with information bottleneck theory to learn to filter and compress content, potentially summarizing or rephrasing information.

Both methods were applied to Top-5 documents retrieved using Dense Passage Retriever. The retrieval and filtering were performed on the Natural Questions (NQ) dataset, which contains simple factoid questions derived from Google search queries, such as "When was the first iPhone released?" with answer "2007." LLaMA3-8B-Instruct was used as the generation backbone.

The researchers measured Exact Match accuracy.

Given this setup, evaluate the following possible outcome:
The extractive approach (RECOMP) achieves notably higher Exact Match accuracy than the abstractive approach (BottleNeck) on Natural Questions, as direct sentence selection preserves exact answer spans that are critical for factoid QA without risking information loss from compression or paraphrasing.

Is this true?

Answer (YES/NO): NO